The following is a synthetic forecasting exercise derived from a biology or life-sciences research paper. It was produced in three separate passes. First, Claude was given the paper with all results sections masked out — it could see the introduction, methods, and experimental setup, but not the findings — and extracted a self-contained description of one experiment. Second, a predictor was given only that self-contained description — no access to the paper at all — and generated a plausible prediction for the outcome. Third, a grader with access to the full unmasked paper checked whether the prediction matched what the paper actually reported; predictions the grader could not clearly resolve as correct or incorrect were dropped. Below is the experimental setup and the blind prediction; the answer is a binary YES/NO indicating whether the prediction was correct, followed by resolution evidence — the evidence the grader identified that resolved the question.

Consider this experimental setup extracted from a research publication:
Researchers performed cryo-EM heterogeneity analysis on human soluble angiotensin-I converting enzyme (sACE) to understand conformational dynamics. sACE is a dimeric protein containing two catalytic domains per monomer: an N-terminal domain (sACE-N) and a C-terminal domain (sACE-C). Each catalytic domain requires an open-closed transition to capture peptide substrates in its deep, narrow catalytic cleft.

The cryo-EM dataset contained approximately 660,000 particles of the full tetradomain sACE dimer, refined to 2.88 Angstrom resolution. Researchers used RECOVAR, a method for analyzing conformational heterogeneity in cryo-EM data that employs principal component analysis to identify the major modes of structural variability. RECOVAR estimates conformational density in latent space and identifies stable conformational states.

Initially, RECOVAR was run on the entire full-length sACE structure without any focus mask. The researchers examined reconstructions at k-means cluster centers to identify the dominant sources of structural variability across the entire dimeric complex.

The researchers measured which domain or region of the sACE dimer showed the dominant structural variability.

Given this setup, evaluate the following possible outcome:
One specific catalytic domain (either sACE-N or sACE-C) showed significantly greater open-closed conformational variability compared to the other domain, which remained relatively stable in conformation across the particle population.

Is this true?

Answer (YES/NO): YES